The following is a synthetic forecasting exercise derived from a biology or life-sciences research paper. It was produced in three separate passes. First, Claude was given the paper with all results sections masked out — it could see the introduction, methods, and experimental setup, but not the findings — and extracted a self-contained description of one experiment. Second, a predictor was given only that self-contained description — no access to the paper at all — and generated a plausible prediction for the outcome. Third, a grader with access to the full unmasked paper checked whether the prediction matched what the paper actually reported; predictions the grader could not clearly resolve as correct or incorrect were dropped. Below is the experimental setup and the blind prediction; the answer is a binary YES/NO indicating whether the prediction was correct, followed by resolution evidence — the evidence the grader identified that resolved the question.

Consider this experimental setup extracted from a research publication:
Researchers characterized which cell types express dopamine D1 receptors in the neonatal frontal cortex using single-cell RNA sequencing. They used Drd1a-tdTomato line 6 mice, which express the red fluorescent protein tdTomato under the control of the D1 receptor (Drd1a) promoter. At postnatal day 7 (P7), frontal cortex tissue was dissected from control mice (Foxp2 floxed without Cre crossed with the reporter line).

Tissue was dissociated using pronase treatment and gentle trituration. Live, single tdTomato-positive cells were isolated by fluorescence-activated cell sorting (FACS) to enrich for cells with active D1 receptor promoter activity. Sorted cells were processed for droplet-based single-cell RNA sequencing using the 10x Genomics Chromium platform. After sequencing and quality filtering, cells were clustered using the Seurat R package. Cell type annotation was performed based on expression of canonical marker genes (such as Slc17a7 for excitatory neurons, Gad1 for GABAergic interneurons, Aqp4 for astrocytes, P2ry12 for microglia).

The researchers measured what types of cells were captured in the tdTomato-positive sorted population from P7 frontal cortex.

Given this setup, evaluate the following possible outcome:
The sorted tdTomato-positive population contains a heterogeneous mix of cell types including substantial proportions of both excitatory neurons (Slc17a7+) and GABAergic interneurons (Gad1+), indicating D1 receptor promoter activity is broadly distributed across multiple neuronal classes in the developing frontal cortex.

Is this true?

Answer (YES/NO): YES